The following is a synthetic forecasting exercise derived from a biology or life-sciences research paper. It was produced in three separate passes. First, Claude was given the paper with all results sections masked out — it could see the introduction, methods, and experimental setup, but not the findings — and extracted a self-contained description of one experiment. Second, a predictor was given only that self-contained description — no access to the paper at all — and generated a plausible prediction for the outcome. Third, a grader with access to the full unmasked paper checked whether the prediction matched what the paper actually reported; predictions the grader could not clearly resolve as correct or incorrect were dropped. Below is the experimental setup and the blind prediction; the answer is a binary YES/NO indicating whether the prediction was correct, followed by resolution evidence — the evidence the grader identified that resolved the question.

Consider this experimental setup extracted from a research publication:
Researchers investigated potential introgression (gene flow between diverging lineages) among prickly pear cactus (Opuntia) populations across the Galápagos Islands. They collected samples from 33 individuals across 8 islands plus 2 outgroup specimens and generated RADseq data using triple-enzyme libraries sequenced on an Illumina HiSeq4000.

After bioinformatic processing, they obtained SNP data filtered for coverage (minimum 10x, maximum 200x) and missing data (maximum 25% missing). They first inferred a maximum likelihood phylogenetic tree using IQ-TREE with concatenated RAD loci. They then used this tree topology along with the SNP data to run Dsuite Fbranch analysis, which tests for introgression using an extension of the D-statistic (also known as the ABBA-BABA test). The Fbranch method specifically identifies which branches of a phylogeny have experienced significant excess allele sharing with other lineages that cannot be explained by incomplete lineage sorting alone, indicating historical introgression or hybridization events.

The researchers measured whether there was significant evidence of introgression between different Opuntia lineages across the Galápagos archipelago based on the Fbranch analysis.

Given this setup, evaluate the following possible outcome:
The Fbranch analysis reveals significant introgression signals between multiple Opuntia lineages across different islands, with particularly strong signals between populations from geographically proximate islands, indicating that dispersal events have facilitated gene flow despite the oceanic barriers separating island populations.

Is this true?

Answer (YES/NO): NO